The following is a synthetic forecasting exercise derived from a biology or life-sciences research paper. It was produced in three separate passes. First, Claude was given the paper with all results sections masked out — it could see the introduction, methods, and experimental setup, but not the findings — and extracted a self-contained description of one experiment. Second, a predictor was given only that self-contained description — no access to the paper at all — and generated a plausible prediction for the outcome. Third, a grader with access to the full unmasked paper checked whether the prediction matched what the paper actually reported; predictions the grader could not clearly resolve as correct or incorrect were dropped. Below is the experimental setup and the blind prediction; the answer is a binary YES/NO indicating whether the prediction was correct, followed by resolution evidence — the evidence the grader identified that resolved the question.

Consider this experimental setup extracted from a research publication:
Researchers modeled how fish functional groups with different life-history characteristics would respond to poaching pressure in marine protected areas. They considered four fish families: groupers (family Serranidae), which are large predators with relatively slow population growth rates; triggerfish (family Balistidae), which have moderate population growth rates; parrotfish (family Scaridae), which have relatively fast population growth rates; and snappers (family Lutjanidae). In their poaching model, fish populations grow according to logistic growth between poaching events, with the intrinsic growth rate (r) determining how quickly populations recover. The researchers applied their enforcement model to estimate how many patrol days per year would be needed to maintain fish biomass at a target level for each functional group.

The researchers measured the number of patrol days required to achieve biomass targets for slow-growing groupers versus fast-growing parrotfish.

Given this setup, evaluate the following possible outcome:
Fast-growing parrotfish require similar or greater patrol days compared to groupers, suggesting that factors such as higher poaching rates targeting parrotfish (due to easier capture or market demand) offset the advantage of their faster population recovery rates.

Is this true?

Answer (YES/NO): NO